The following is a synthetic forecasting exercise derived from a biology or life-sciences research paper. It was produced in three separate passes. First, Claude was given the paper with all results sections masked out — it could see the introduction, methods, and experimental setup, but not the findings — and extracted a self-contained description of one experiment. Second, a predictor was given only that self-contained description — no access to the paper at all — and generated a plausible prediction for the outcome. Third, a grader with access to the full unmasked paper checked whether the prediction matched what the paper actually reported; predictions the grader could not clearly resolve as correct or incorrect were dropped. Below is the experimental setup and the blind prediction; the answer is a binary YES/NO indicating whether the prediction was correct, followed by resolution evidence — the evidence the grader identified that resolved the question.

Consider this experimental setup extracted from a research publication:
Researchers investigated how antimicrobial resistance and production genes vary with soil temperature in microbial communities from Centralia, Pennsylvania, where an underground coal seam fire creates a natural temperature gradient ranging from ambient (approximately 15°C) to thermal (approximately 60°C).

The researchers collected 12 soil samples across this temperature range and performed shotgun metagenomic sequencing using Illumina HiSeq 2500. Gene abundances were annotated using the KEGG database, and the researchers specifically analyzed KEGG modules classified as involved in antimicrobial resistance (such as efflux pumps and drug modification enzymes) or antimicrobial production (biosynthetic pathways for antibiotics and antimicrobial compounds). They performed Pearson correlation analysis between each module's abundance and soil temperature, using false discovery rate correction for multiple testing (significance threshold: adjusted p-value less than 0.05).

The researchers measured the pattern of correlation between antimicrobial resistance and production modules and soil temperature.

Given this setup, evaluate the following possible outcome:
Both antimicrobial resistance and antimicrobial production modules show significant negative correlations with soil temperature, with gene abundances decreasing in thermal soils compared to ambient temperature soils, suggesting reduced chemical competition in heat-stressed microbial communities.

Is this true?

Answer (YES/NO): YES